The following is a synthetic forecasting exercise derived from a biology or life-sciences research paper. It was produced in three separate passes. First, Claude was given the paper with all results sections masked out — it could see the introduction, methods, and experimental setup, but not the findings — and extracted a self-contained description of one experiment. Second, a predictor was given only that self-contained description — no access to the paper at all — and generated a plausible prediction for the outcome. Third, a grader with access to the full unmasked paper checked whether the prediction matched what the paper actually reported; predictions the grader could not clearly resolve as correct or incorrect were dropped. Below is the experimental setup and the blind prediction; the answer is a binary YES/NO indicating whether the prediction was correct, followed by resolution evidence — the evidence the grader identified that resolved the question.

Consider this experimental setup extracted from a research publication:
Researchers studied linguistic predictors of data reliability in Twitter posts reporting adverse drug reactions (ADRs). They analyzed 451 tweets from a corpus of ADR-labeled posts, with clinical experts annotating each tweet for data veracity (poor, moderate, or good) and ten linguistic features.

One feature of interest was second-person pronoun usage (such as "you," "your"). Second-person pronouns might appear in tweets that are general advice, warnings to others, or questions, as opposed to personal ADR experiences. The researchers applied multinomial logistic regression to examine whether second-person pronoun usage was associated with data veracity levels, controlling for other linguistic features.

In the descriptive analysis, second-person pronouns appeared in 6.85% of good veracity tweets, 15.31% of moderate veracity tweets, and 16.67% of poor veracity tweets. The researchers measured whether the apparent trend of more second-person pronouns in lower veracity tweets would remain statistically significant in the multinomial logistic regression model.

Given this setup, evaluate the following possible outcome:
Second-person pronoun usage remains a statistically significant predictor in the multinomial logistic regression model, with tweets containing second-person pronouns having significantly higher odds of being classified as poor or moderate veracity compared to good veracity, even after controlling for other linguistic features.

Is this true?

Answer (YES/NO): NO